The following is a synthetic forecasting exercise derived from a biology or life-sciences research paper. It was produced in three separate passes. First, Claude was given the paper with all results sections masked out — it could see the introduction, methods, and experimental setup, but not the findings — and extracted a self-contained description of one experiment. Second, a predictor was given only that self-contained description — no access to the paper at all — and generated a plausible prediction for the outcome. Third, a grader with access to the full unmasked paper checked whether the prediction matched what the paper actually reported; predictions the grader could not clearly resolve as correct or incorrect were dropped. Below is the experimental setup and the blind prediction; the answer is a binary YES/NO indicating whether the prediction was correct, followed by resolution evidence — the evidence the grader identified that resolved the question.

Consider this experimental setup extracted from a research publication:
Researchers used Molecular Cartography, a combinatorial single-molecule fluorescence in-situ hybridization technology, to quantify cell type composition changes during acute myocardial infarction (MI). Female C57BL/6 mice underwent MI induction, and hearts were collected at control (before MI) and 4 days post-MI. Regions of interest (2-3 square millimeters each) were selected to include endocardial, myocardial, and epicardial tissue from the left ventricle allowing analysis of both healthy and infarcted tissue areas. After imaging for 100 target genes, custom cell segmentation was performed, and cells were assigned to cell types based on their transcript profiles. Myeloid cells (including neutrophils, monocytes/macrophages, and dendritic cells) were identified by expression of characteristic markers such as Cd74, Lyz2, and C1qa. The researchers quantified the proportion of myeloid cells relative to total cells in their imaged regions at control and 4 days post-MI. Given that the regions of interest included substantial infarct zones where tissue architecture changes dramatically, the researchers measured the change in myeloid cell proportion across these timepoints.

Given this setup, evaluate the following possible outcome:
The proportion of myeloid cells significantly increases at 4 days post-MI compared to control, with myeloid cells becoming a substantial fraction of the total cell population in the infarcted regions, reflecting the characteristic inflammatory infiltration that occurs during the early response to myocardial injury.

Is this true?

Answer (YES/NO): YES